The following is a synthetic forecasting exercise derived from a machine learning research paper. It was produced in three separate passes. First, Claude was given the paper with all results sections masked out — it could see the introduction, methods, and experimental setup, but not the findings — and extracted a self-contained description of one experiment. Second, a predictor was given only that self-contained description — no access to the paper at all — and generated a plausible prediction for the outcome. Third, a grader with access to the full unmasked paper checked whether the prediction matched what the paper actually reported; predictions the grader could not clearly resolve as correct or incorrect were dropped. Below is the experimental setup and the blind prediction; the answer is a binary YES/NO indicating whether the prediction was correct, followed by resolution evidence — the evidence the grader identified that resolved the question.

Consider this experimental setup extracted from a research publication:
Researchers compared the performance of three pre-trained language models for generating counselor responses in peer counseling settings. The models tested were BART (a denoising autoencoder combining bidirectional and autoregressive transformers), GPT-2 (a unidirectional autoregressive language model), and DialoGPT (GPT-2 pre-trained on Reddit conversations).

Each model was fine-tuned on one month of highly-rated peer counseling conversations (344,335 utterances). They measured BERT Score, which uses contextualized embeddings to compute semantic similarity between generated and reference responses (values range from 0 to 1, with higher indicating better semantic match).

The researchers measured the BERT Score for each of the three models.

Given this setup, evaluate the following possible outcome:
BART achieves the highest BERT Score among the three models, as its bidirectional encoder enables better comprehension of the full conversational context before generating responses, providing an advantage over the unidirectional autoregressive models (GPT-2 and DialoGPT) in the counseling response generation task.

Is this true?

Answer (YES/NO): NO